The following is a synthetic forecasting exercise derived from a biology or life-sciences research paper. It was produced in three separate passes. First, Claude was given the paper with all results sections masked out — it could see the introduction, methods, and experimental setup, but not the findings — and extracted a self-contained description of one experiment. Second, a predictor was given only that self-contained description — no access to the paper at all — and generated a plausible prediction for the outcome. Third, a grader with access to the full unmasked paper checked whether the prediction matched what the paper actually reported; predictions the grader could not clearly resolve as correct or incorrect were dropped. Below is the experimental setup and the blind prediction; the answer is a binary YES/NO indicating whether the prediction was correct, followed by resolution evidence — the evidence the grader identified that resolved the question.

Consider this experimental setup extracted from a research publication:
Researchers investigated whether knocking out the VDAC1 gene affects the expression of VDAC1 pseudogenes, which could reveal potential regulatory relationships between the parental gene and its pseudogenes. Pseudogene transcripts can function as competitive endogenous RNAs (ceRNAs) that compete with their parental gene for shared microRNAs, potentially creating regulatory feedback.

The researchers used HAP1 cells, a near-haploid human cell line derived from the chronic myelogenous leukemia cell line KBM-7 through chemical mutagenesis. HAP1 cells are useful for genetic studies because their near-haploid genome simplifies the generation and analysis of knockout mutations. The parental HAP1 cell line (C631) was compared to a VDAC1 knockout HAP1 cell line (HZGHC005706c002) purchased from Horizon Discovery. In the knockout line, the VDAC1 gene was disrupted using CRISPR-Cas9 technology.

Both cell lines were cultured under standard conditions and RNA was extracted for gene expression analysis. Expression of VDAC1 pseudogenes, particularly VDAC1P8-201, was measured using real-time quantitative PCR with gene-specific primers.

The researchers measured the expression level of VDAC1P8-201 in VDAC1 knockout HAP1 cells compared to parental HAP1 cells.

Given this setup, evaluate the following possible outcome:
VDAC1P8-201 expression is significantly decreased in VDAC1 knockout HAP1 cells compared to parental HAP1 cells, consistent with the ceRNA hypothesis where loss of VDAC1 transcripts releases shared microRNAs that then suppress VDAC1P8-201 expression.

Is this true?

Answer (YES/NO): NO